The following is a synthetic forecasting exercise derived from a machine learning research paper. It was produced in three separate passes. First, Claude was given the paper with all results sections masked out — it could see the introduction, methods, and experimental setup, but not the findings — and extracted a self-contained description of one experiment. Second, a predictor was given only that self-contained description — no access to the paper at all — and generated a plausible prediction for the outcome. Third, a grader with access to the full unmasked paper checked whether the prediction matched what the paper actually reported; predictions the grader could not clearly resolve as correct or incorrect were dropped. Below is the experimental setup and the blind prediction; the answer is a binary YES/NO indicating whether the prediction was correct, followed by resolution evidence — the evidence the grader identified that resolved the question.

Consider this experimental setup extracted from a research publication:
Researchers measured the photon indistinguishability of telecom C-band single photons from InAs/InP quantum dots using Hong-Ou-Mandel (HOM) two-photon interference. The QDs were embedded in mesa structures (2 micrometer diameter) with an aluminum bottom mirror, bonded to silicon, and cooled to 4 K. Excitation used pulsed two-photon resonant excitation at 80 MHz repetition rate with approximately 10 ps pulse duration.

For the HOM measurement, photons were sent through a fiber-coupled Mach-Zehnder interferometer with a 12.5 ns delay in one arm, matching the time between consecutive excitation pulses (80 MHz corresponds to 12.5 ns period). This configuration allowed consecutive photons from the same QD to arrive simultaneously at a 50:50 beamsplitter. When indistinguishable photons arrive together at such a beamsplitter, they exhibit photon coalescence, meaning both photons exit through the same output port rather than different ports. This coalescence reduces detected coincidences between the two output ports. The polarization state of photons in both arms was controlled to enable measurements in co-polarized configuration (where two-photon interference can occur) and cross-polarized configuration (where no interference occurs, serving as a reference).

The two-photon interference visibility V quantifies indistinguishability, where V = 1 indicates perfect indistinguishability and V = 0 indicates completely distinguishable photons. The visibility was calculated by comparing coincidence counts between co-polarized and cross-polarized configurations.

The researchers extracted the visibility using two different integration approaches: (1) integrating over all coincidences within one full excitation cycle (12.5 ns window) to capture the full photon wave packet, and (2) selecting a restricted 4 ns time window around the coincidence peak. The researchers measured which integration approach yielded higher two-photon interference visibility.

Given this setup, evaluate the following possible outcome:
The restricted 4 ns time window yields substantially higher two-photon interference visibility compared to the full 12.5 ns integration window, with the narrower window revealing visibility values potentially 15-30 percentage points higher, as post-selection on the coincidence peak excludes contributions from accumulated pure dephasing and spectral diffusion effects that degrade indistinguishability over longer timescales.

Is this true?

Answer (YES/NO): NO